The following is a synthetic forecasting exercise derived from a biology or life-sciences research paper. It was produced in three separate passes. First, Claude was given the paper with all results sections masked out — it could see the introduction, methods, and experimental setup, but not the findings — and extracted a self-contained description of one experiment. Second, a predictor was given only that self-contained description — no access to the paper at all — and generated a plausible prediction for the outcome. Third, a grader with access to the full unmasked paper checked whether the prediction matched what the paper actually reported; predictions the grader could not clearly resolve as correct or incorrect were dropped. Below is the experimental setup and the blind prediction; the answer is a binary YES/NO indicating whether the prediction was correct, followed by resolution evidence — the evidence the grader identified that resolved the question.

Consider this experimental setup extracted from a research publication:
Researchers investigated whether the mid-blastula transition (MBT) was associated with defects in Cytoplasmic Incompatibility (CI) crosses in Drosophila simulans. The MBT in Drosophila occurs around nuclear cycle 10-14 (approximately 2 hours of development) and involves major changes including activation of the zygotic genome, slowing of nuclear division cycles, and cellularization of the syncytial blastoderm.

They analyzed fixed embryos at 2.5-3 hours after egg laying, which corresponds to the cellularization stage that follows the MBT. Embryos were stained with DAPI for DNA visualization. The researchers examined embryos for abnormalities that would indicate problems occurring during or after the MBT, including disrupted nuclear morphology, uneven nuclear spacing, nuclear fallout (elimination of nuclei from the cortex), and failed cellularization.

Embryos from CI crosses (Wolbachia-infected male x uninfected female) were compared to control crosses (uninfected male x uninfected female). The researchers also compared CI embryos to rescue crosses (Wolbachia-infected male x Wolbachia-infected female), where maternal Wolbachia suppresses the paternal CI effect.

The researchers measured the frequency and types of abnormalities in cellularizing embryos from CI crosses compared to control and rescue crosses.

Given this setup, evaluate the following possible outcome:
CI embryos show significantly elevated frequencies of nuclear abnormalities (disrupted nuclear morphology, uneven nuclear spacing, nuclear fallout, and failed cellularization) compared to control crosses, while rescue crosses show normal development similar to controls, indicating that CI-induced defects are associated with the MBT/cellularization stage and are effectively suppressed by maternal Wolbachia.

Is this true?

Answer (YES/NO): YES